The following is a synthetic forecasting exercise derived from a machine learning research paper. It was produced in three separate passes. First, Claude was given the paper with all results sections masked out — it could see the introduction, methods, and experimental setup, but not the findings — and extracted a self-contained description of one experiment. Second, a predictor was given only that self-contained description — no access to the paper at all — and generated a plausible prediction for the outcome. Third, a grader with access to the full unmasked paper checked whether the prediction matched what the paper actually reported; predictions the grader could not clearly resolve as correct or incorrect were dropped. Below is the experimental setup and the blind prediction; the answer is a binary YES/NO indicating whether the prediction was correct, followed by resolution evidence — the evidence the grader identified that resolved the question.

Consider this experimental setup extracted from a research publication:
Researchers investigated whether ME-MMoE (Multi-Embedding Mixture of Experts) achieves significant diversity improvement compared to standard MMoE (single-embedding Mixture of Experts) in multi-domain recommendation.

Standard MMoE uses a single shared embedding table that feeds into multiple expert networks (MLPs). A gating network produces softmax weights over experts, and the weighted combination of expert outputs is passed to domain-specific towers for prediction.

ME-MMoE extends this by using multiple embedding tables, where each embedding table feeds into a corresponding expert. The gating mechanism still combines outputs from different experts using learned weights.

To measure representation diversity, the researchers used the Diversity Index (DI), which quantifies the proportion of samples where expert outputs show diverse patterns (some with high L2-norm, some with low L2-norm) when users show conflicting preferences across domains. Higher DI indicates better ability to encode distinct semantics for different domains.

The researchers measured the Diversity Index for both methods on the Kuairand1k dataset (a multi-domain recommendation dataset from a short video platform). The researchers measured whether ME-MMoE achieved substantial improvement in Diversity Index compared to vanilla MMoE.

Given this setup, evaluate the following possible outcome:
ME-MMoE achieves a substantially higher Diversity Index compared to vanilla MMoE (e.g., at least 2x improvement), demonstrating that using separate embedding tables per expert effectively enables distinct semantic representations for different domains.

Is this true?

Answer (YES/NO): NO